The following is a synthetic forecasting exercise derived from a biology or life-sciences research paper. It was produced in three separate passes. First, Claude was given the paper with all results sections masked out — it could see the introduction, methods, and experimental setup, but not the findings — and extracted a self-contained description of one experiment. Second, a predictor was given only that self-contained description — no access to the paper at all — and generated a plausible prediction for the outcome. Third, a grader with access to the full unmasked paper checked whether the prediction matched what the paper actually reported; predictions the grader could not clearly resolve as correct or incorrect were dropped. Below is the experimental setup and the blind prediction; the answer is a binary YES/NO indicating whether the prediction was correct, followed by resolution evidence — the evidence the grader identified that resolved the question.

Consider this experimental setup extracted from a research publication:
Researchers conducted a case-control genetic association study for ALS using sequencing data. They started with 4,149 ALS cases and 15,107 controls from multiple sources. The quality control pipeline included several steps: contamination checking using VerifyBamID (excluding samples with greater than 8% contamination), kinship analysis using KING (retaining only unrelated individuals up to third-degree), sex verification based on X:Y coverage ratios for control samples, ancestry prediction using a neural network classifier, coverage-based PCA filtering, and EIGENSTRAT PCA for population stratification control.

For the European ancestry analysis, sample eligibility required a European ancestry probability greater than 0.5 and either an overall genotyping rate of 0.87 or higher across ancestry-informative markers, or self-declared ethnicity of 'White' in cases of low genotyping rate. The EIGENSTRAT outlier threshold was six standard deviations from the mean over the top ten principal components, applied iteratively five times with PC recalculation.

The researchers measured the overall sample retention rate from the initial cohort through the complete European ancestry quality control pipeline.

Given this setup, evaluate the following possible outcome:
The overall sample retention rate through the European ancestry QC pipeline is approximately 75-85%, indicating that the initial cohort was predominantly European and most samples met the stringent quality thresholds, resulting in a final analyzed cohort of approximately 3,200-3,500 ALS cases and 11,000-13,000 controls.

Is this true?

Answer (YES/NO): NO